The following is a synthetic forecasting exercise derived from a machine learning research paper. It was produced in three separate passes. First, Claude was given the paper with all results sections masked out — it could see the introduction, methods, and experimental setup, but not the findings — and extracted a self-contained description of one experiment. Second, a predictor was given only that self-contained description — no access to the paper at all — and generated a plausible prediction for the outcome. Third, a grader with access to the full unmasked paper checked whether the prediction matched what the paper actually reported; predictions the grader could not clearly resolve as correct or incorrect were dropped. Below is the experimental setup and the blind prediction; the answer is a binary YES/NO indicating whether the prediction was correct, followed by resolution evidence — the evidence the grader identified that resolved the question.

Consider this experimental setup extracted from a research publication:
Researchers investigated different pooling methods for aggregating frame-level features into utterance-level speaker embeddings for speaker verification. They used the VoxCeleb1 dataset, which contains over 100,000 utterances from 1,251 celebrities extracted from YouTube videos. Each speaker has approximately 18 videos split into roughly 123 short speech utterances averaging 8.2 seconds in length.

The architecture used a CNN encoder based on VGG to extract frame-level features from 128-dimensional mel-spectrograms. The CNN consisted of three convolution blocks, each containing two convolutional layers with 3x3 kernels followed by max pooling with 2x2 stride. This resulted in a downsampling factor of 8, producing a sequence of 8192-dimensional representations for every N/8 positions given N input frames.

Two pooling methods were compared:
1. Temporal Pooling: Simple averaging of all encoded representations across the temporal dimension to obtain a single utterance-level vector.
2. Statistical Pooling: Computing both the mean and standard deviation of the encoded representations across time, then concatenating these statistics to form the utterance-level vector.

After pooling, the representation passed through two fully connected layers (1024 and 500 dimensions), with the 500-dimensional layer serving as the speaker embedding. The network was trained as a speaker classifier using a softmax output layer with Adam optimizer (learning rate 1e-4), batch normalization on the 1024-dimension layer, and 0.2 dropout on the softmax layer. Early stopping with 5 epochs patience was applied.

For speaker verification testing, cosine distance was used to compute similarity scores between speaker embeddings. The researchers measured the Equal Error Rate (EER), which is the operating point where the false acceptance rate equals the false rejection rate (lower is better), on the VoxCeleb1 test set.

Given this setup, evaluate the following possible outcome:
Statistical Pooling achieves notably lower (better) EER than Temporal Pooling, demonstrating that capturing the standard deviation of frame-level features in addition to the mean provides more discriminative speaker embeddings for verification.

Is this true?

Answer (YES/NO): NO